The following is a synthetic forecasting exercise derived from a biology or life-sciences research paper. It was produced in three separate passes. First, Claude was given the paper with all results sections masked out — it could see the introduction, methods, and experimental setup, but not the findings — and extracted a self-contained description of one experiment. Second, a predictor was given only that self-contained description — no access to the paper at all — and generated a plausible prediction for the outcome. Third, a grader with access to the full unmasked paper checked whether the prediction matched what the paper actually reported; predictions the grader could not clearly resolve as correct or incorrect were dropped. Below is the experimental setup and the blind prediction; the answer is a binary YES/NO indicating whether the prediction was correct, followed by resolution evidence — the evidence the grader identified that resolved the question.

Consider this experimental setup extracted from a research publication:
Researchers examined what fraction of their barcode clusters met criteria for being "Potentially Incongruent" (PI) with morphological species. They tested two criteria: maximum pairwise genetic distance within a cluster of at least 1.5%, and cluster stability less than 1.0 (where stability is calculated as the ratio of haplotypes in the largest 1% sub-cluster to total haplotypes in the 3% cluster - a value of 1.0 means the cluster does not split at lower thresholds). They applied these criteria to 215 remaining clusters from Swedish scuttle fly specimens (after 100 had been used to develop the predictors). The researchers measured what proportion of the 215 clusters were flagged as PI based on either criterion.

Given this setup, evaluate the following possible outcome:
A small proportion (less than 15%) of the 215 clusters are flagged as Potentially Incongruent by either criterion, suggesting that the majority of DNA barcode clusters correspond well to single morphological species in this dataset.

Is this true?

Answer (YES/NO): NO